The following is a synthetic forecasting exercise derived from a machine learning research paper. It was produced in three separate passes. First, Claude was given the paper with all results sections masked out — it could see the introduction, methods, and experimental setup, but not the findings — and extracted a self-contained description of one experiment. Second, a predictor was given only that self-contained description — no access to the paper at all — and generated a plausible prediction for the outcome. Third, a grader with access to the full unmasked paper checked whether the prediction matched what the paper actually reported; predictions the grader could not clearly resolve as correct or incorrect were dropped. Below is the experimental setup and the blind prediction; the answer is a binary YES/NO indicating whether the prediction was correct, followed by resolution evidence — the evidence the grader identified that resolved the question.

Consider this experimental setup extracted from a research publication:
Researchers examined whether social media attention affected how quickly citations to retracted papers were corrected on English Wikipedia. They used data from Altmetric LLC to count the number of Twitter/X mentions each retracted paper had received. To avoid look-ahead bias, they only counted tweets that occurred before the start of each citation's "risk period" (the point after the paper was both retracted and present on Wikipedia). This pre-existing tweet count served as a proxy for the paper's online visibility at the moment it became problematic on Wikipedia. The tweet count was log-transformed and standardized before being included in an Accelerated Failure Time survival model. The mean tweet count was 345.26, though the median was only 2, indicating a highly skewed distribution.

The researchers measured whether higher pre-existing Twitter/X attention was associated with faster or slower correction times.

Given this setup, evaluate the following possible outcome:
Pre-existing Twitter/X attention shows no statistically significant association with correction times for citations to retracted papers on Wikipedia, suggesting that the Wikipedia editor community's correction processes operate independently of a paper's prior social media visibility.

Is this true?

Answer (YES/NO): NO